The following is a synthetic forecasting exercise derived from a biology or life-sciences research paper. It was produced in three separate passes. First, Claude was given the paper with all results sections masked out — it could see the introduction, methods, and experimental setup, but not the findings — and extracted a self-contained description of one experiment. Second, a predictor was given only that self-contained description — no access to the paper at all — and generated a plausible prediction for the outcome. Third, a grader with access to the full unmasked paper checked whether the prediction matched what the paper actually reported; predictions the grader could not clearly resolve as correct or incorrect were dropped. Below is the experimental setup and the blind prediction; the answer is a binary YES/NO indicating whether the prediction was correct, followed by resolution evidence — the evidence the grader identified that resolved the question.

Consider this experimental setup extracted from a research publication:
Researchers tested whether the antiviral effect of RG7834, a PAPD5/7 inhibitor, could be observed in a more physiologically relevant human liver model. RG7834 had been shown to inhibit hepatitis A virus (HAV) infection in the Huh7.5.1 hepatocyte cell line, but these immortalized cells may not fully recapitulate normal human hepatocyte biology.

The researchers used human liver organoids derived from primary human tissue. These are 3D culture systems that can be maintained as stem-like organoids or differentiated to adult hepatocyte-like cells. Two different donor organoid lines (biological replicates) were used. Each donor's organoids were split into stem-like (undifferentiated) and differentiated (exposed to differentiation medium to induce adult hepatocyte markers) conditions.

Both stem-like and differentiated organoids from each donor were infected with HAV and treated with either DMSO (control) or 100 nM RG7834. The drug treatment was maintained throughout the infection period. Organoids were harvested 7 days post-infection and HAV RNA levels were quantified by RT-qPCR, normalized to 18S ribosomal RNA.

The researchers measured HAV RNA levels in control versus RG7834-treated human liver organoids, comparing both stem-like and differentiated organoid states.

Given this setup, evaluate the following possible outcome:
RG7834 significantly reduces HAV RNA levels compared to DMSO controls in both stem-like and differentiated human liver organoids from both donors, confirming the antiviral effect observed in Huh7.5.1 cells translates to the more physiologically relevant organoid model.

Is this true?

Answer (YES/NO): YES